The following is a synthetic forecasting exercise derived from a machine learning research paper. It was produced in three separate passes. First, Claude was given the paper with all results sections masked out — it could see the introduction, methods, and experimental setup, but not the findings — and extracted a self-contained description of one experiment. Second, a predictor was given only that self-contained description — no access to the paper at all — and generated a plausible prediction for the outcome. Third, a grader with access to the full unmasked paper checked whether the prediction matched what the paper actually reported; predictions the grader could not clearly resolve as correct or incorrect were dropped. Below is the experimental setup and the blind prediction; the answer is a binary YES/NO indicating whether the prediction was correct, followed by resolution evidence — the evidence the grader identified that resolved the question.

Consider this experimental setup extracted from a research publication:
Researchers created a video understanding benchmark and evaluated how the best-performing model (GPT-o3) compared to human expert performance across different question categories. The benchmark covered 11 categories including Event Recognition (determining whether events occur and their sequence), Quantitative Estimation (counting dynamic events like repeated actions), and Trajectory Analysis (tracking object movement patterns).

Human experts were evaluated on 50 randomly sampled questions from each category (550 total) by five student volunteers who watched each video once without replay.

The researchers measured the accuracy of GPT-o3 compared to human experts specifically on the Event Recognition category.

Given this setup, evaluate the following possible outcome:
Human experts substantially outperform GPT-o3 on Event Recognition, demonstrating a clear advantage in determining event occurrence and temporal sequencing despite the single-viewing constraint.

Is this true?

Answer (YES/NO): YES